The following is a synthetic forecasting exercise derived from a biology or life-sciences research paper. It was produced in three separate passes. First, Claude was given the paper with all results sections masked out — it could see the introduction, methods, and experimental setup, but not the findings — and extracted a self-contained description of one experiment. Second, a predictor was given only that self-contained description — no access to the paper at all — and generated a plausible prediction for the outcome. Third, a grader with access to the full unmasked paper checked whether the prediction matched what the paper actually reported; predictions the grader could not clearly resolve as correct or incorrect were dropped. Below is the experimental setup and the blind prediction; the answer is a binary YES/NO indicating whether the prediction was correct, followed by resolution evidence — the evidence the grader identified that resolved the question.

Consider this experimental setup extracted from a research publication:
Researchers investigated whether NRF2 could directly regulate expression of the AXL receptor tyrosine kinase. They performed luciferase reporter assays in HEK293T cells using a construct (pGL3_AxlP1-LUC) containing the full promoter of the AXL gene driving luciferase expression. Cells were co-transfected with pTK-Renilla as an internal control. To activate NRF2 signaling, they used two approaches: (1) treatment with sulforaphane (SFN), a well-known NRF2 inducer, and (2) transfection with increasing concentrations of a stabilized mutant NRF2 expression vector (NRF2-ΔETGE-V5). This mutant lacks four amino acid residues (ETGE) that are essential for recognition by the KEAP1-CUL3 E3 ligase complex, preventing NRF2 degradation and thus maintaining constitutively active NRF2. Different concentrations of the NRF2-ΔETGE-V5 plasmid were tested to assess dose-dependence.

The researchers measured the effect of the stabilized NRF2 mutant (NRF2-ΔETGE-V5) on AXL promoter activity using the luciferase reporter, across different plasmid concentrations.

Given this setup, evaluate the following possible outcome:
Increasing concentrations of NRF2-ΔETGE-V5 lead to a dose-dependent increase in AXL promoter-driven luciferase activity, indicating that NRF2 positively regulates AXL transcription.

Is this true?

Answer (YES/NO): YES